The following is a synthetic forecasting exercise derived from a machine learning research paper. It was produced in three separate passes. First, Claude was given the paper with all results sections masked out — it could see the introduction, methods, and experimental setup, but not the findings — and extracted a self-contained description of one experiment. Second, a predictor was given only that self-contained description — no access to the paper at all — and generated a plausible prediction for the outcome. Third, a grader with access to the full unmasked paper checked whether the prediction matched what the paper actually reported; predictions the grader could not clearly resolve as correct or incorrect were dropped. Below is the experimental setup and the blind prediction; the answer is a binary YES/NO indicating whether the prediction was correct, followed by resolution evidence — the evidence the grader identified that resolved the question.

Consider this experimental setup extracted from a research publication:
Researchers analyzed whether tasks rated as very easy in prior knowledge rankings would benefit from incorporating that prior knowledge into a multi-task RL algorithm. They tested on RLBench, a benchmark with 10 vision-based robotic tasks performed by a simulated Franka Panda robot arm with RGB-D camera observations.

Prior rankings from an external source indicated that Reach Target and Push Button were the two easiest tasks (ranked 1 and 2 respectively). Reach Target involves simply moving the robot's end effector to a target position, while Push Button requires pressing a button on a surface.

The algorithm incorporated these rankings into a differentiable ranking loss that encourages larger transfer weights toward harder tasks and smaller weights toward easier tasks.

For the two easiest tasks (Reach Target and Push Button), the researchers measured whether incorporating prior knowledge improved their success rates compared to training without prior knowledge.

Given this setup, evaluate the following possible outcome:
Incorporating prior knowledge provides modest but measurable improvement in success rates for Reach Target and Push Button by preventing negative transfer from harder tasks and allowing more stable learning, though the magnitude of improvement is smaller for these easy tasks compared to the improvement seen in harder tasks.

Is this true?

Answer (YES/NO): YES